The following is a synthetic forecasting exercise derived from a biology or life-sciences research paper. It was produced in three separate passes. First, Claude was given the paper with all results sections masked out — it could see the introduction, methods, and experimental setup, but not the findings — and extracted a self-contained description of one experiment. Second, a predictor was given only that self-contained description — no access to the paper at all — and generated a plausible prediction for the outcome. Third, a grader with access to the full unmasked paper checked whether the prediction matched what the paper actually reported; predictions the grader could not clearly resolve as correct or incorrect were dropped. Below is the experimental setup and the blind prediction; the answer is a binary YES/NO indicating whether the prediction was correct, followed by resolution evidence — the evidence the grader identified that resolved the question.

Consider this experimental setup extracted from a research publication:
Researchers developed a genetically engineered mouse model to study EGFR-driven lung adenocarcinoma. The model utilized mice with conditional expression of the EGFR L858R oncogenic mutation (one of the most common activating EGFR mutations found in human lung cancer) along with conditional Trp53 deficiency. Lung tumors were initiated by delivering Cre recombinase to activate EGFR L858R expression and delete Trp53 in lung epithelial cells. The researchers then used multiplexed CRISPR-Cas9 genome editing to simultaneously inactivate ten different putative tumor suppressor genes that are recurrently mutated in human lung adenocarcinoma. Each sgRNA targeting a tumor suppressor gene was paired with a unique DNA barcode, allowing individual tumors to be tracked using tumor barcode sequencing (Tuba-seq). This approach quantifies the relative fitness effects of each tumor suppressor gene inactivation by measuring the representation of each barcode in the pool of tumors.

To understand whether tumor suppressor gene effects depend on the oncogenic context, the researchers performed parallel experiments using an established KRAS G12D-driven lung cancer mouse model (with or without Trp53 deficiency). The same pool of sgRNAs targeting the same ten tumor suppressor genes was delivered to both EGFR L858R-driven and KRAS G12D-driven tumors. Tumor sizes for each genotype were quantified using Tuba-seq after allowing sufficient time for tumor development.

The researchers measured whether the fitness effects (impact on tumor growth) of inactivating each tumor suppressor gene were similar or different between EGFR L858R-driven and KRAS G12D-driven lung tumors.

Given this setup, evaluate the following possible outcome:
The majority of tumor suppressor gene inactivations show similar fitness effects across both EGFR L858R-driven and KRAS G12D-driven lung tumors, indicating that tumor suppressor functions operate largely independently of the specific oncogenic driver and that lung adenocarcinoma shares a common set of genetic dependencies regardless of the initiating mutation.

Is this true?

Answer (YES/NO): NO